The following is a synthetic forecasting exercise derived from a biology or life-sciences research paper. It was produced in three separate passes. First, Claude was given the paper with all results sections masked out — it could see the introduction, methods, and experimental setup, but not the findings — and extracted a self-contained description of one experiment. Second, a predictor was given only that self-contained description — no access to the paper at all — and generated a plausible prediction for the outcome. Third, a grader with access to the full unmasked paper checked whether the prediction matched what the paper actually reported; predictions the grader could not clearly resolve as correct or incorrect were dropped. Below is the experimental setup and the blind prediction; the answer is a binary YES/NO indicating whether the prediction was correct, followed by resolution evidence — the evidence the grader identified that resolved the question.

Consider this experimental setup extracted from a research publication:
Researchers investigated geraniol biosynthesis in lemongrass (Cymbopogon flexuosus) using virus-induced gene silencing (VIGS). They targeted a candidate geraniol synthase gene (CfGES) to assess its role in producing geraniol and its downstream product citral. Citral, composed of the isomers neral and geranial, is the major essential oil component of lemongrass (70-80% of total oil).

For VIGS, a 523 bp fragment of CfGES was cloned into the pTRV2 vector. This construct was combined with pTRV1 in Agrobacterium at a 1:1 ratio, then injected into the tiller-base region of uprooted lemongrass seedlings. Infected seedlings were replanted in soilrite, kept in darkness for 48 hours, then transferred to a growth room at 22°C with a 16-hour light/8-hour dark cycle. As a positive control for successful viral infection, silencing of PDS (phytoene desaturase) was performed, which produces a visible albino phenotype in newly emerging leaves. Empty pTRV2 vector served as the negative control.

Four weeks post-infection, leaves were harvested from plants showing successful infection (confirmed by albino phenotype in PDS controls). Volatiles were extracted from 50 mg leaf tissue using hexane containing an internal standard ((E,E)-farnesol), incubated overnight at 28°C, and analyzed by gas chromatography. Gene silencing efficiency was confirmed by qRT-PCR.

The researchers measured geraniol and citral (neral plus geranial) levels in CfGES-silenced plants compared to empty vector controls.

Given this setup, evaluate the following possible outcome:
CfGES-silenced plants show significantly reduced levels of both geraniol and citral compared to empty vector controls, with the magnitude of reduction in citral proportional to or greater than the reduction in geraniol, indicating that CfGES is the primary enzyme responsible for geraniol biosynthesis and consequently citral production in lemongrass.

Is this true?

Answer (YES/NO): NO